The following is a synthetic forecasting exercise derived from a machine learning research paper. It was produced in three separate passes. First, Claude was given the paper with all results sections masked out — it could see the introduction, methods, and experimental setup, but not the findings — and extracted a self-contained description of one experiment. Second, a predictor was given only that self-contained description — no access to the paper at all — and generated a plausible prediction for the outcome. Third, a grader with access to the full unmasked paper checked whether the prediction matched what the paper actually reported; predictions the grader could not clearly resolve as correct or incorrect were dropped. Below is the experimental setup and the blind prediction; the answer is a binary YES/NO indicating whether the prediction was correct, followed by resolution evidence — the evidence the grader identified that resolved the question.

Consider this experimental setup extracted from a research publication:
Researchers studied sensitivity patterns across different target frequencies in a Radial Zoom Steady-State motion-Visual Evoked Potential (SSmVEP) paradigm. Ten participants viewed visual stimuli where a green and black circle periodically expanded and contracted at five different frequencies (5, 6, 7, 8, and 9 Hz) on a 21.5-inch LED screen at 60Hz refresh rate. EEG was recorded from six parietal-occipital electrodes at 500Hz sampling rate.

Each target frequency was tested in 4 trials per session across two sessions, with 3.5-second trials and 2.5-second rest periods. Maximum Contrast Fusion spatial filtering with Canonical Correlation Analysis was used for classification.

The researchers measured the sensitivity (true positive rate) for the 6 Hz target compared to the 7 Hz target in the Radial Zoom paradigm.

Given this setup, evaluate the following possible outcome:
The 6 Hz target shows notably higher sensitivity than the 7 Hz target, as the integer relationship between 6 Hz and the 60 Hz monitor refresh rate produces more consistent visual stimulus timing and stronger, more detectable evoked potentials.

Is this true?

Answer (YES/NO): YES